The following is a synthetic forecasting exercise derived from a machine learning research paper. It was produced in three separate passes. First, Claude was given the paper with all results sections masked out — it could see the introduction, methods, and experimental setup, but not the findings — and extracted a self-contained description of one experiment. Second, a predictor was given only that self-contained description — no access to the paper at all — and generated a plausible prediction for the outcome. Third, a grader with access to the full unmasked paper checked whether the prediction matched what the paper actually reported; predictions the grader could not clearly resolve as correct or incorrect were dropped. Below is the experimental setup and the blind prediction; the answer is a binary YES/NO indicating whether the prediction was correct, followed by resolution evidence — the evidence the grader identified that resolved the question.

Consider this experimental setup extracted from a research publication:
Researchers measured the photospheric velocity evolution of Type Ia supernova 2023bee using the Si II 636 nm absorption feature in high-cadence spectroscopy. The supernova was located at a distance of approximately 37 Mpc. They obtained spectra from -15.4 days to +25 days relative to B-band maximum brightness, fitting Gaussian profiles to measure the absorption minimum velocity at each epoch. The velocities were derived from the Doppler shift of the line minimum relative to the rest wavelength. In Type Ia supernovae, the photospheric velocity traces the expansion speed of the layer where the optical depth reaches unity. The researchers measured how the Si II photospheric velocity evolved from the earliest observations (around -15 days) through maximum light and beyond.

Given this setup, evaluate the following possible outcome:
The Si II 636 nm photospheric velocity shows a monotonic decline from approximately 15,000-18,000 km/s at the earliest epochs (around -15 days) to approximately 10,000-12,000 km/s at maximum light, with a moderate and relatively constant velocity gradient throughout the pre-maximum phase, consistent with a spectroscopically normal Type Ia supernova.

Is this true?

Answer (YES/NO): NO